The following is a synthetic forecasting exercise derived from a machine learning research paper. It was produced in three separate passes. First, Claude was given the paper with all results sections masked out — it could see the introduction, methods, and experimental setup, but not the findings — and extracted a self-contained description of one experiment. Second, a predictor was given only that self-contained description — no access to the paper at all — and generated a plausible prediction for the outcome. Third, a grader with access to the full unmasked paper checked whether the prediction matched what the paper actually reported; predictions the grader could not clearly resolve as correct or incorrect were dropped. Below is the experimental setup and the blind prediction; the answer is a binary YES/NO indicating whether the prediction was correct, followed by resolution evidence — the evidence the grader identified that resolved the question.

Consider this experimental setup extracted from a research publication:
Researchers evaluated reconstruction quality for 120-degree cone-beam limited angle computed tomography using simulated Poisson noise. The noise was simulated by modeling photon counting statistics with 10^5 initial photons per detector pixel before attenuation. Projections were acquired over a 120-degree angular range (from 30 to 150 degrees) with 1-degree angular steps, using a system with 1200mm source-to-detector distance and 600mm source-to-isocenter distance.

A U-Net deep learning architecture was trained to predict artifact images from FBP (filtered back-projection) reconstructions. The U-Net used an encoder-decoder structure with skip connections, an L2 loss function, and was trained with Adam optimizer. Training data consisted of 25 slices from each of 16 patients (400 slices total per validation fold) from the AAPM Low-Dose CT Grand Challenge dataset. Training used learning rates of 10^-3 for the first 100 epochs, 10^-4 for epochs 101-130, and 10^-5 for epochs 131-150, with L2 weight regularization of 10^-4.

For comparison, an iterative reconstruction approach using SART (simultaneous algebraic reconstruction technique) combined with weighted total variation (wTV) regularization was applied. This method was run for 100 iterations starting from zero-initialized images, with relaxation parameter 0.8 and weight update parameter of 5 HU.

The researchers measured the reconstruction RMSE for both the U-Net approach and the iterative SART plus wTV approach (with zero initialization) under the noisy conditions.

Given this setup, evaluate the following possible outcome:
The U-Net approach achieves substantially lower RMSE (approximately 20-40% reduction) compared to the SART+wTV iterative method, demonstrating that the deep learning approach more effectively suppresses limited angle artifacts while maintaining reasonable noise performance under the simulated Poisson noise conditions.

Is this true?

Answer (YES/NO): NO